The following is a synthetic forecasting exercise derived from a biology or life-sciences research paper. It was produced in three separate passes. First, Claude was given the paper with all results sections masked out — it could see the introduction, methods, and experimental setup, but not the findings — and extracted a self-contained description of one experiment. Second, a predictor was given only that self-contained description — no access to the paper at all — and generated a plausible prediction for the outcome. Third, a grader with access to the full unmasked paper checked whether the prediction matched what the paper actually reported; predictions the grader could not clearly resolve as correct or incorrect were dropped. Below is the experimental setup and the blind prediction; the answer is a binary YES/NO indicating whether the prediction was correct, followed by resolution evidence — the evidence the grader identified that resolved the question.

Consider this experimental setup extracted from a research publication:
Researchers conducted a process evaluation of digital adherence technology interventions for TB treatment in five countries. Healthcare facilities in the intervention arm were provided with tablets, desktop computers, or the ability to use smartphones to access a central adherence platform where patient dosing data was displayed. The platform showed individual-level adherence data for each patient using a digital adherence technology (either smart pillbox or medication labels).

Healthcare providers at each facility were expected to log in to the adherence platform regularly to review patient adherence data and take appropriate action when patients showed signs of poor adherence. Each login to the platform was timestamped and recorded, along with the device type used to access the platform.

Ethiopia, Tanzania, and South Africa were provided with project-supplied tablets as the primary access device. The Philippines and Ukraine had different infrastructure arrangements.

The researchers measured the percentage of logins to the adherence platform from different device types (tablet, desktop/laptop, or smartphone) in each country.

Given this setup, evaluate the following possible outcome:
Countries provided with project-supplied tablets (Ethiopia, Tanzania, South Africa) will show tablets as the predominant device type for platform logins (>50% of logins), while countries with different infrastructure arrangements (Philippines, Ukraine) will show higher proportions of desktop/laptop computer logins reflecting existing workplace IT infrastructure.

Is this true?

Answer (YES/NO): NO